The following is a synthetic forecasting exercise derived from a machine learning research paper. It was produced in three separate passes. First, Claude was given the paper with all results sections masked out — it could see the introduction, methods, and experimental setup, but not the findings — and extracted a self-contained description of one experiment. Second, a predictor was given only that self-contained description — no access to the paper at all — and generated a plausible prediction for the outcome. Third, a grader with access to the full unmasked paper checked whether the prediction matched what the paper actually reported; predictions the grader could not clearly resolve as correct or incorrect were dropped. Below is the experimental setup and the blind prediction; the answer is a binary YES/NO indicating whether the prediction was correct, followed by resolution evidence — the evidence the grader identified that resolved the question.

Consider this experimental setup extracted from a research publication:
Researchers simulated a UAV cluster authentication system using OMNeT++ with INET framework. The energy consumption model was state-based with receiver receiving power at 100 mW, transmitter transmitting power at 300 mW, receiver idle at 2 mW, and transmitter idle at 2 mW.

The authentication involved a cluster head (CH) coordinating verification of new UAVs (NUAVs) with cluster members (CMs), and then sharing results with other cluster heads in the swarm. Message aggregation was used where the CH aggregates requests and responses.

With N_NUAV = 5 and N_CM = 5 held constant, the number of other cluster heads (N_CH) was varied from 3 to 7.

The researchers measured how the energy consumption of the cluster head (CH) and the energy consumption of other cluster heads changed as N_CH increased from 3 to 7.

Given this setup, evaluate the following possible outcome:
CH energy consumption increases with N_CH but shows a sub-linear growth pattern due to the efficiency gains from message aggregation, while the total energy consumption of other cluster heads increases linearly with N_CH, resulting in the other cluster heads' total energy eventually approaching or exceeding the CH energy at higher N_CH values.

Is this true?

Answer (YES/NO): NO